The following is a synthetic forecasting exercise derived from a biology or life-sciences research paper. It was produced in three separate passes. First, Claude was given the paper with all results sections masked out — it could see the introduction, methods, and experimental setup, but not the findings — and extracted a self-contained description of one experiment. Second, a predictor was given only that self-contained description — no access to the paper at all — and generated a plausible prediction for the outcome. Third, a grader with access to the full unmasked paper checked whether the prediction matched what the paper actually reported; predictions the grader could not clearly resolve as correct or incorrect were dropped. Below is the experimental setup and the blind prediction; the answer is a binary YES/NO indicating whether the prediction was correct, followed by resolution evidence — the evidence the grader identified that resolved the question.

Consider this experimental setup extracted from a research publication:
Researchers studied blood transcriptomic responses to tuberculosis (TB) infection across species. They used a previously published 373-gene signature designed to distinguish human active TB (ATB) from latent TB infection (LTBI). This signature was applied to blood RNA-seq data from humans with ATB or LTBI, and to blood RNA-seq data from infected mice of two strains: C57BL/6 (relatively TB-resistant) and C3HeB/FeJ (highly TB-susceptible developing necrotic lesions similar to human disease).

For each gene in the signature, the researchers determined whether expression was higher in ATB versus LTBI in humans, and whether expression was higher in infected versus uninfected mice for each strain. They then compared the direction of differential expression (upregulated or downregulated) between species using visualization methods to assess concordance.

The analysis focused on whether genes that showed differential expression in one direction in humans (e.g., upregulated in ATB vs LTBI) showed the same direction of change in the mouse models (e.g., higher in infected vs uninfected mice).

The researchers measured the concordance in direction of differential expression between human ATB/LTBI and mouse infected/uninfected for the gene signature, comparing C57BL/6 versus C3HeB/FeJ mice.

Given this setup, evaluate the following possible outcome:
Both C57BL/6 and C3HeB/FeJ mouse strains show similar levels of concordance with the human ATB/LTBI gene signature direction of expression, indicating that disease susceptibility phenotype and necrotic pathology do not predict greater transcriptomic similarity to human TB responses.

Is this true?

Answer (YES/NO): YES